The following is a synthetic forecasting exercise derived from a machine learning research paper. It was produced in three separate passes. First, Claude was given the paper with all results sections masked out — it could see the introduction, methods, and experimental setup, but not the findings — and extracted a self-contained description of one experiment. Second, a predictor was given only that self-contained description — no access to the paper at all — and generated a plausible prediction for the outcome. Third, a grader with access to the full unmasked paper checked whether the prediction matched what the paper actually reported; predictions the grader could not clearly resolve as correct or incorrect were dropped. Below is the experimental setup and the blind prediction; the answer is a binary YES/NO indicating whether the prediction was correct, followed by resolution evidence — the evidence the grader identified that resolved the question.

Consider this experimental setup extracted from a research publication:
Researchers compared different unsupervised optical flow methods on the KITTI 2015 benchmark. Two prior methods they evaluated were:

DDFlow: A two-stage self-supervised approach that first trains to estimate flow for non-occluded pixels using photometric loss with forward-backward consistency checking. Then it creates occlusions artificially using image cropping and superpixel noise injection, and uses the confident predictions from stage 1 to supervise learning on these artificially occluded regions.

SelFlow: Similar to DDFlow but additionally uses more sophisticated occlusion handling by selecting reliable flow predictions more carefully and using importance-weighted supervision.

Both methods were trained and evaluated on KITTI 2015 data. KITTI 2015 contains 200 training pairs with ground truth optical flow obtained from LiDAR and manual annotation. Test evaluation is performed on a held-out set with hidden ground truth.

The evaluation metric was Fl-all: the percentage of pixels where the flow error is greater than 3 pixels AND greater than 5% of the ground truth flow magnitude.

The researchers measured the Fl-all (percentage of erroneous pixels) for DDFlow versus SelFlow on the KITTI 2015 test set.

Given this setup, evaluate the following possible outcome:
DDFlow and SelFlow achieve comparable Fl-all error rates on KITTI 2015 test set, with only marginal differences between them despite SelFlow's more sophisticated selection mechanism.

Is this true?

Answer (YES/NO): YES